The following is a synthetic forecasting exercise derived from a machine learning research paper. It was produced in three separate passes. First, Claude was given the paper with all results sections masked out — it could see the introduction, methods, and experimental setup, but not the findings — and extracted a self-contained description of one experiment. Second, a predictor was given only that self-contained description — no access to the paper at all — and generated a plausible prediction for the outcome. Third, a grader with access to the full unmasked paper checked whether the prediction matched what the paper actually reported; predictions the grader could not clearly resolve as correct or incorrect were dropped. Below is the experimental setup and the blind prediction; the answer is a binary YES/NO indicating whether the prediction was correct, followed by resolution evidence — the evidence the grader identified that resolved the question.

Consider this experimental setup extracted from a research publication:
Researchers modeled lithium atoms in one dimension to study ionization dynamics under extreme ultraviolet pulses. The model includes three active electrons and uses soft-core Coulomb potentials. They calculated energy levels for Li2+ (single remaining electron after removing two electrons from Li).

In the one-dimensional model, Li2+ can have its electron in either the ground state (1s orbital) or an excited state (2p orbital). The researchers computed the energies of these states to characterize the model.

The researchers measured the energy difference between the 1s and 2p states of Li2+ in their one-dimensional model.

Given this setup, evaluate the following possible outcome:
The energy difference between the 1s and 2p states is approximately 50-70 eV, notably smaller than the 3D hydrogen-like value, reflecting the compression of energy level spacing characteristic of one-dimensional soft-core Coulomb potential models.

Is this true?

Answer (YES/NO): YES